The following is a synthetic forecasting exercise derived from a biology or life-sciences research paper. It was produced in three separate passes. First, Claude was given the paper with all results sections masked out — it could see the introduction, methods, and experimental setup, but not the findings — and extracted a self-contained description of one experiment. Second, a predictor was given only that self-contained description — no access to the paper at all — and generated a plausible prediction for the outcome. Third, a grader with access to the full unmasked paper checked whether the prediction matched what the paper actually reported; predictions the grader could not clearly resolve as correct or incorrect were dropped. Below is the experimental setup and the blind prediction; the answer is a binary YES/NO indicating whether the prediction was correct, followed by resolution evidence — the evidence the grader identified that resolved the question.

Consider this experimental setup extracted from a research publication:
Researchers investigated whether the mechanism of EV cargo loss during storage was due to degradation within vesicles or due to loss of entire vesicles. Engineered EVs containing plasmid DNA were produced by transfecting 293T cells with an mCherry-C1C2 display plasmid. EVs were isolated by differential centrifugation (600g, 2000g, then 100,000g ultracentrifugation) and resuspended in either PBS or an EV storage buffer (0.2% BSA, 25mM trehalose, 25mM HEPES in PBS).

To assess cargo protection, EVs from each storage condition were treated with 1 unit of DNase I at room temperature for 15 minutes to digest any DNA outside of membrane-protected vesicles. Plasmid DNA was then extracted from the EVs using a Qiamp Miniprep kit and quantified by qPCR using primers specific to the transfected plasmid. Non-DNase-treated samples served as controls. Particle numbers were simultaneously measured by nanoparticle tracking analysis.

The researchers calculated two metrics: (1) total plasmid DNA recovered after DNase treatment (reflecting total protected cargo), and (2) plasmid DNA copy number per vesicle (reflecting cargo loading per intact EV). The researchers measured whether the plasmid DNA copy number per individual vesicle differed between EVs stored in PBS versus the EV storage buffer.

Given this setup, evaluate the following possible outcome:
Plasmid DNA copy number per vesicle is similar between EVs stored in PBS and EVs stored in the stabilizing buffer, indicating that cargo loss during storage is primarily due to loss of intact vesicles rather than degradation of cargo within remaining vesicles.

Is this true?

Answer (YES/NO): YES